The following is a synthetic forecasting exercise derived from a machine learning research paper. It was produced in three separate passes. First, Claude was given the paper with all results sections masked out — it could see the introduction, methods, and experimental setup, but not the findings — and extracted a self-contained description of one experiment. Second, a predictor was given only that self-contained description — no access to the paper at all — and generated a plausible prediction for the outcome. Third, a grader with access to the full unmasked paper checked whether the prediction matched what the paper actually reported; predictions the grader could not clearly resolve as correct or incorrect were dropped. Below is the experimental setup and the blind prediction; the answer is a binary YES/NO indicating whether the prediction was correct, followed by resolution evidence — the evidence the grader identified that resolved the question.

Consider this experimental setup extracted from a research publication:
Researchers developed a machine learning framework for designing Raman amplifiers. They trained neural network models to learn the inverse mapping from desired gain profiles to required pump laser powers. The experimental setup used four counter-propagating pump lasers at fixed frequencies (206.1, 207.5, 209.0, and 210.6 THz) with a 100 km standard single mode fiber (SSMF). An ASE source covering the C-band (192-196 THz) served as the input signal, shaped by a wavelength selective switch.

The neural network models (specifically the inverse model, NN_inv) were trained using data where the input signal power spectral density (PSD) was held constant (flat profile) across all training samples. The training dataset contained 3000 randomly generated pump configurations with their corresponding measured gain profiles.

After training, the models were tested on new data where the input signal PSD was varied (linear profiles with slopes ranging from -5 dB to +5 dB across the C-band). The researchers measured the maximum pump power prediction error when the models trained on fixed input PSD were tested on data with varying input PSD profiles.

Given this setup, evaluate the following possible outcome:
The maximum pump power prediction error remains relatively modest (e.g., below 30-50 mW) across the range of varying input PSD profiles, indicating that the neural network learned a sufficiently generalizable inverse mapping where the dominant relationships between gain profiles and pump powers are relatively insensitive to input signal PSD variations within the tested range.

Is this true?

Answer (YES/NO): NO